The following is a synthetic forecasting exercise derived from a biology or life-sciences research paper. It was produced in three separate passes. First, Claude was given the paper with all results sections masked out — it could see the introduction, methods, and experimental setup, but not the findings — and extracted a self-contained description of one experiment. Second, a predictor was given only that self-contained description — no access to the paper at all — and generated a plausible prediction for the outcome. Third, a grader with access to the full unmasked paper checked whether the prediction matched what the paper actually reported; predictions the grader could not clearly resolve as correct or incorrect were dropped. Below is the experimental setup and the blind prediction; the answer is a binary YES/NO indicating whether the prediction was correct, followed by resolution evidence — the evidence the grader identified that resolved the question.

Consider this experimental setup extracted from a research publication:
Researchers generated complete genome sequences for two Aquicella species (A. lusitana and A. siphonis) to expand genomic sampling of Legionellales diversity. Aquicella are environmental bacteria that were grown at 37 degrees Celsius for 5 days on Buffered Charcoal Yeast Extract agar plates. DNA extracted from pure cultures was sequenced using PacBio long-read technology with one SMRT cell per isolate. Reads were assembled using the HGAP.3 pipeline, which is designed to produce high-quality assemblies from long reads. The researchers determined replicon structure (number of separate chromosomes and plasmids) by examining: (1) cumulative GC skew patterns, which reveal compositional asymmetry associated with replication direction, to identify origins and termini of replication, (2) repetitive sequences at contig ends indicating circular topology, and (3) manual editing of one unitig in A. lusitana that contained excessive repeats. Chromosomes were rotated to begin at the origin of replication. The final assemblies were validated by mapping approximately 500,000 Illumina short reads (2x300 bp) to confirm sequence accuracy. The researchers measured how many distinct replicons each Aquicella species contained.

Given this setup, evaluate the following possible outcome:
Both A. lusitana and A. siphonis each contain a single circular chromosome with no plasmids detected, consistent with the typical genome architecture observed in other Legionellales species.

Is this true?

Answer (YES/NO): NO